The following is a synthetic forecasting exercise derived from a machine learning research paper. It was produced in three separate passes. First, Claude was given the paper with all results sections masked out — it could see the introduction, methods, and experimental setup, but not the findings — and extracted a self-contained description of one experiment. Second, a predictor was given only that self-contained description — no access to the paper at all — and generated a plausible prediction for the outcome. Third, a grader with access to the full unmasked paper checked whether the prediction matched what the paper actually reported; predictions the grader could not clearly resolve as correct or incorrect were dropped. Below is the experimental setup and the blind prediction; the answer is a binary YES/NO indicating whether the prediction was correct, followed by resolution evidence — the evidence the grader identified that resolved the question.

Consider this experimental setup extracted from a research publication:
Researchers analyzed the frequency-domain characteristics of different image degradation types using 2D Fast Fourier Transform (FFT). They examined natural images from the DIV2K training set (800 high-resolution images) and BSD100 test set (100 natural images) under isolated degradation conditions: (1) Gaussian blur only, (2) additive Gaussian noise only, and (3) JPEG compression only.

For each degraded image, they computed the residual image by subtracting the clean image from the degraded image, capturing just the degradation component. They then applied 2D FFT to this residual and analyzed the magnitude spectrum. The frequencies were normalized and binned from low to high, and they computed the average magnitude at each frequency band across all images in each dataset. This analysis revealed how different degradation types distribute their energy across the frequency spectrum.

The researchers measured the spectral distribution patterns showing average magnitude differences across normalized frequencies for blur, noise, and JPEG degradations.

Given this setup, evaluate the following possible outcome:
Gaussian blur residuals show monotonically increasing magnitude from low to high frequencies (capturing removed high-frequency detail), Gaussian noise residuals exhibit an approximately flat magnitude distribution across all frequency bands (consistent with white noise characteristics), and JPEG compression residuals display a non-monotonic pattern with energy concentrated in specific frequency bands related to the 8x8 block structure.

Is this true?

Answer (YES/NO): NO